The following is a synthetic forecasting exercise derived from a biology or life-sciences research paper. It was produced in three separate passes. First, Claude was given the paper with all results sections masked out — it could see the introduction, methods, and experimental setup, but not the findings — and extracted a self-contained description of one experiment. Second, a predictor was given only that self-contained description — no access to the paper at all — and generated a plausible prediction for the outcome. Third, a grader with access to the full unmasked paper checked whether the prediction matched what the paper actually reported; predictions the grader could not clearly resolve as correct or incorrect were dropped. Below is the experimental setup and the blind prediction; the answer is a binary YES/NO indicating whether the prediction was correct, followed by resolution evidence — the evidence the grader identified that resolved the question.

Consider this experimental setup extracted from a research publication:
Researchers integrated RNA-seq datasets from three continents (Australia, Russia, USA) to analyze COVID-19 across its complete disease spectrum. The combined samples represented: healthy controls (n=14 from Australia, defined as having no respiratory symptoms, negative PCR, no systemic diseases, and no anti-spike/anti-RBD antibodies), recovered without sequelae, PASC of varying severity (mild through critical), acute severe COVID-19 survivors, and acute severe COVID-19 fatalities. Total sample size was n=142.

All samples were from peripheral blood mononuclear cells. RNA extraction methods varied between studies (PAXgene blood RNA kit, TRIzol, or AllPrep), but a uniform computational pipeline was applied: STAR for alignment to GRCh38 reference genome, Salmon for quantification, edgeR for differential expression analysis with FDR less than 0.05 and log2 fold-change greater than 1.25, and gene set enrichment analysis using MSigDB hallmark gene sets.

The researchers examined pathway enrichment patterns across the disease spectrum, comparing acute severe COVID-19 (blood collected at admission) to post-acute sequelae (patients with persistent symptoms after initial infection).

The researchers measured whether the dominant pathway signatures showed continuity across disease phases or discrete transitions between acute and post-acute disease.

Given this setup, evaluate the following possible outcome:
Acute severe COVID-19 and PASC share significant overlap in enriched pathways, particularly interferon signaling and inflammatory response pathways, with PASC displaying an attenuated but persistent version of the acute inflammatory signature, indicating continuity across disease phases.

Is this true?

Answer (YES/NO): NO